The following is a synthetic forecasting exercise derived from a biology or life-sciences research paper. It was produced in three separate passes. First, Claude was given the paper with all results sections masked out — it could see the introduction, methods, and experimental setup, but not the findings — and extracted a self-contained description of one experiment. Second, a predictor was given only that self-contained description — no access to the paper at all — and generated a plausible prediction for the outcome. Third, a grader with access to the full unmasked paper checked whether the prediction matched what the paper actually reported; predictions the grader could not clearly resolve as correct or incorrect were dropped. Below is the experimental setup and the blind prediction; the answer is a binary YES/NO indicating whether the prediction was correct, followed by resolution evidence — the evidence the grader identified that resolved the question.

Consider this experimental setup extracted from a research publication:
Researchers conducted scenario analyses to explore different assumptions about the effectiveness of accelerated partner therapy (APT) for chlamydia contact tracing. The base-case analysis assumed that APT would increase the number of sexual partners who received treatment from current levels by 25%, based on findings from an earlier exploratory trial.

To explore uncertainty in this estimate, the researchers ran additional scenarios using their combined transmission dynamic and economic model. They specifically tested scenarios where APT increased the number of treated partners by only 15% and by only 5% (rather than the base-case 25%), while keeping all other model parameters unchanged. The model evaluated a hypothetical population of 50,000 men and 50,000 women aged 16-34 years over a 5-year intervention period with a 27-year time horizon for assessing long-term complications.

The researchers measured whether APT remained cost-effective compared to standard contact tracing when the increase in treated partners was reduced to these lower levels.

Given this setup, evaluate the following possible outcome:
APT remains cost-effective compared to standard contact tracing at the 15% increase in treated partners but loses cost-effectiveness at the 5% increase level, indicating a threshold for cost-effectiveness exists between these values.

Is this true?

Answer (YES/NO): NO